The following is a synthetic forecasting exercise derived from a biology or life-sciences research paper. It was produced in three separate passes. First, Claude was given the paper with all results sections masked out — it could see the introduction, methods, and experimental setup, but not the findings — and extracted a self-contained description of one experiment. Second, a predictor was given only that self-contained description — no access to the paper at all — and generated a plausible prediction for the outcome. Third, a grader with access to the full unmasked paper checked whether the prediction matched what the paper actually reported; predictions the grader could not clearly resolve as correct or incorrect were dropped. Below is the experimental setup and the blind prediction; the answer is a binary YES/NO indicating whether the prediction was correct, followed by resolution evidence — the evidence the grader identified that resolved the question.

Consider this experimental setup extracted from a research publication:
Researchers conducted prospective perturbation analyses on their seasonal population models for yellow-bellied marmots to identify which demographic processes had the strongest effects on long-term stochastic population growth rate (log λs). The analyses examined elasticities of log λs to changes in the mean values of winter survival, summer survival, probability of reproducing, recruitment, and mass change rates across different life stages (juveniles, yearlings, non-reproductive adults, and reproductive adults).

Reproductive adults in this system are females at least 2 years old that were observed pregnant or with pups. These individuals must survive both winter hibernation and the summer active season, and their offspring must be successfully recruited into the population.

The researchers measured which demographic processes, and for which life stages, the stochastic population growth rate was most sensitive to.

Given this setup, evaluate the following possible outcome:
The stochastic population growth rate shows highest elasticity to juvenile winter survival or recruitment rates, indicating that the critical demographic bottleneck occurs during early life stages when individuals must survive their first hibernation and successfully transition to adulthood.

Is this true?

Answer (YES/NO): NO